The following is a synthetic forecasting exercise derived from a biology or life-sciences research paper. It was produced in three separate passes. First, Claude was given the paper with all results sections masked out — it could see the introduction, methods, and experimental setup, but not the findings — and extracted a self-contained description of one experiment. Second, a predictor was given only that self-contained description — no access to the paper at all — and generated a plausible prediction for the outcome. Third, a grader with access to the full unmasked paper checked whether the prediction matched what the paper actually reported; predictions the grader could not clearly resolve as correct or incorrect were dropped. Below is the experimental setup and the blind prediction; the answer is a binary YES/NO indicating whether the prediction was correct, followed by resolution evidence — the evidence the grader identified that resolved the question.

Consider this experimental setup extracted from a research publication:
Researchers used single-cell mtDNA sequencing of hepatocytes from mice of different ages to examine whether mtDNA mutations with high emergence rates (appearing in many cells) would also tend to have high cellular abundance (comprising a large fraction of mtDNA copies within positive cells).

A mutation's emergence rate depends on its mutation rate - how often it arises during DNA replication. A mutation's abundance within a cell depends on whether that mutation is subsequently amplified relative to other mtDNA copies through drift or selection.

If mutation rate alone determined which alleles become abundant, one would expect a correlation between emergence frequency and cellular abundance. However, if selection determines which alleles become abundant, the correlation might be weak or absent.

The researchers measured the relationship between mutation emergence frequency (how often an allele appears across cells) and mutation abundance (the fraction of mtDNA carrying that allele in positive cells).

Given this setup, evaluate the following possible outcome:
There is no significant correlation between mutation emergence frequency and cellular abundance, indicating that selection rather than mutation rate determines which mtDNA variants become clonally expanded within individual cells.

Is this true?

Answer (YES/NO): YES